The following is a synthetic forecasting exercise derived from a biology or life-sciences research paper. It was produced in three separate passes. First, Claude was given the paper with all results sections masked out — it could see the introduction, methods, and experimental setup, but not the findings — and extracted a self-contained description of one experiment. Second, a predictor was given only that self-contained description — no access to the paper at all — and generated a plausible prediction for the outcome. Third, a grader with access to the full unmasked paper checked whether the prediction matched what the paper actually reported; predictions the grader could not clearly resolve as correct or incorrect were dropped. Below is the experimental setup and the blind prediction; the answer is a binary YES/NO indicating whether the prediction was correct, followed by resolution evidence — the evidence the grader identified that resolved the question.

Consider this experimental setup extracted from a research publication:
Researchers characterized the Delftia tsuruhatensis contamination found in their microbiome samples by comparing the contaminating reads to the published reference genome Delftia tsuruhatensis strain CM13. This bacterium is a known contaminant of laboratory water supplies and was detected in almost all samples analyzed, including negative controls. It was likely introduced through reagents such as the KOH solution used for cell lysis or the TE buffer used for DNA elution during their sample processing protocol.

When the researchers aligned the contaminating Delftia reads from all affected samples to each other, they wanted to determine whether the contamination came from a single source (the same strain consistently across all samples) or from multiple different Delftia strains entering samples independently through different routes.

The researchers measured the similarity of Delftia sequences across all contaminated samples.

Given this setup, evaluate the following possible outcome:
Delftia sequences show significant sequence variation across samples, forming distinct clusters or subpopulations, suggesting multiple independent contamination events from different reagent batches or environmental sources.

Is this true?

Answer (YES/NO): NO